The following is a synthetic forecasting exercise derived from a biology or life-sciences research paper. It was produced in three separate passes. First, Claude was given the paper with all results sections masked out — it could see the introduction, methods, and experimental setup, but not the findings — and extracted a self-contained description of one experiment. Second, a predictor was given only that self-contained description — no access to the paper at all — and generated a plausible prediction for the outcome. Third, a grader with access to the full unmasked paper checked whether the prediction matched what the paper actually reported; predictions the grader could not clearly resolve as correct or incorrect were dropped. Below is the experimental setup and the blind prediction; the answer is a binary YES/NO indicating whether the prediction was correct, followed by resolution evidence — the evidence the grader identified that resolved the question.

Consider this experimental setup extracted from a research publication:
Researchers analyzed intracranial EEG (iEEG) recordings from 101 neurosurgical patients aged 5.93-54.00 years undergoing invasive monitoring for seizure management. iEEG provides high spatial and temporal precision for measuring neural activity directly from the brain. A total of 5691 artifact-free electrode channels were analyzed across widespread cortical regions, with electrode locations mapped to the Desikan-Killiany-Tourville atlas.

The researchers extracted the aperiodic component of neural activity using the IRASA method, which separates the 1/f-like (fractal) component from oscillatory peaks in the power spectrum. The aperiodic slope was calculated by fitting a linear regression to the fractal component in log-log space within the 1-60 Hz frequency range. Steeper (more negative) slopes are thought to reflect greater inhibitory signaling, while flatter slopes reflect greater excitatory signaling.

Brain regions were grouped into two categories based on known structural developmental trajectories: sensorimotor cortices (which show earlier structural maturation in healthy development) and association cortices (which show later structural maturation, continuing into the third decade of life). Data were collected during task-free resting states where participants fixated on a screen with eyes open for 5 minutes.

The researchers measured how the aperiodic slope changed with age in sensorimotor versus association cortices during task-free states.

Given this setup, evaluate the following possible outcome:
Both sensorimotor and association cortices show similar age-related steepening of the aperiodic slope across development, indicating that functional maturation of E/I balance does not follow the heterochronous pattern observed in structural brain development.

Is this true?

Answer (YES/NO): NO